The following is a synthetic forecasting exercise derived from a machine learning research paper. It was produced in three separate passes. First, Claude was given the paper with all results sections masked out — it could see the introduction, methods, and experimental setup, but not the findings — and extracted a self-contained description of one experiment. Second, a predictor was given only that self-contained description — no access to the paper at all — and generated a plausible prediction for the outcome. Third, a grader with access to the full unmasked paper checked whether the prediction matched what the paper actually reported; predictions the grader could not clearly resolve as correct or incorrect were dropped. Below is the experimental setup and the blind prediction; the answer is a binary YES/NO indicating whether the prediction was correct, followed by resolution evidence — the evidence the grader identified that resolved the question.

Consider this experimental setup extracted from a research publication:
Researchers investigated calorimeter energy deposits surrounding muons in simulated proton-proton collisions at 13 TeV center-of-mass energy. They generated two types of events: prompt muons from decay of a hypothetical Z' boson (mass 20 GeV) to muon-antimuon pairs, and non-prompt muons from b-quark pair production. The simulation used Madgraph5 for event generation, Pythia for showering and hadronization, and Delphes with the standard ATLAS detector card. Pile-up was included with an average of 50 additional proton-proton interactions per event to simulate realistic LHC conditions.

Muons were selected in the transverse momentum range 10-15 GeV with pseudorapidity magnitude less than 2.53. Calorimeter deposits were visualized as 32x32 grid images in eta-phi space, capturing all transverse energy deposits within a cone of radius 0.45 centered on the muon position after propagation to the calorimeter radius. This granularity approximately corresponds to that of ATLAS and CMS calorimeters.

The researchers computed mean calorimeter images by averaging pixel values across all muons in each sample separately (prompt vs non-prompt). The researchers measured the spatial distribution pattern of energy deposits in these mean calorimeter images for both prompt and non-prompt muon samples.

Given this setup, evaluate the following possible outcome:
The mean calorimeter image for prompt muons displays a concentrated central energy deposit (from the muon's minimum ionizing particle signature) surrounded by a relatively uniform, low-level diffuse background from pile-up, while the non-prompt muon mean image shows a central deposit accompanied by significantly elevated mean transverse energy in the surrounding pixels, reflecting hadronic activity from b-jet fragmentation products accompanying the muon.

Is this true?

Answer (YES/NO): NO